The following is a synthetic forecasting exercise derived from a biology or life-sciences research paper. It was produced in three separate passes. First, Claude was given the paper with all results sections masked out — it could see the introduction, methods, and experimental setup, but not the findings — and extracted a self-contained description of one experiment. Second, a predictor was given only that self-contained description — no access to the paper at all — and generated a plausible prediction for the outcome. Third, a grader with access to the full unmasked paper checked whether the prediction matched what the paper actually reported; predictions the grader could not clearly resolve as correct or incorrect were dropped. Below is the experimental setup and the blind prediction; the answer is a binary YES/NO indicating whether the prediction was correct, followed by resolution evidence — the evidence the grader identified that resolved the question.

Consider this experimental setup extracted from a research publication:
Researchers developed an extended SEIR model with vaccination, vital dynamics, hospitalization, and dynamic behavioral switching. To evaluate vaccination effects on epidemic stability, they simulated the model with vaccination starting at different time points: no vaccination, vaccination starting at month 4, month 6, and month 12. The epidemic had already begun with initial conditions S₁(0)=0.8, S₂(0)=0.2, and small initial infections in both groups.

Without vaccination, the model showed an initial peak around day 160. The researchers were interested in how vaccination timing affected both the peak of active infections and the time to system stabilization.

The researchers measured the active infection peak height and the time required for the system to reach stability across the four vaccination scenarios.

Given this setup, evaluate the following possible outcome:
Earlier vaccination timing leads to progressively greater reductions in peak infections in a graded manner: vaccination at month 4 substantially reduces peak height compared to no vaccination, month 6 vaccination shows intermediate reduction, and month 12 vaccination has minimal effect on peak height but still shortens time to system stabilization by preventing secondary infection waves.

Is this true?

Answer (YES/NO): NO